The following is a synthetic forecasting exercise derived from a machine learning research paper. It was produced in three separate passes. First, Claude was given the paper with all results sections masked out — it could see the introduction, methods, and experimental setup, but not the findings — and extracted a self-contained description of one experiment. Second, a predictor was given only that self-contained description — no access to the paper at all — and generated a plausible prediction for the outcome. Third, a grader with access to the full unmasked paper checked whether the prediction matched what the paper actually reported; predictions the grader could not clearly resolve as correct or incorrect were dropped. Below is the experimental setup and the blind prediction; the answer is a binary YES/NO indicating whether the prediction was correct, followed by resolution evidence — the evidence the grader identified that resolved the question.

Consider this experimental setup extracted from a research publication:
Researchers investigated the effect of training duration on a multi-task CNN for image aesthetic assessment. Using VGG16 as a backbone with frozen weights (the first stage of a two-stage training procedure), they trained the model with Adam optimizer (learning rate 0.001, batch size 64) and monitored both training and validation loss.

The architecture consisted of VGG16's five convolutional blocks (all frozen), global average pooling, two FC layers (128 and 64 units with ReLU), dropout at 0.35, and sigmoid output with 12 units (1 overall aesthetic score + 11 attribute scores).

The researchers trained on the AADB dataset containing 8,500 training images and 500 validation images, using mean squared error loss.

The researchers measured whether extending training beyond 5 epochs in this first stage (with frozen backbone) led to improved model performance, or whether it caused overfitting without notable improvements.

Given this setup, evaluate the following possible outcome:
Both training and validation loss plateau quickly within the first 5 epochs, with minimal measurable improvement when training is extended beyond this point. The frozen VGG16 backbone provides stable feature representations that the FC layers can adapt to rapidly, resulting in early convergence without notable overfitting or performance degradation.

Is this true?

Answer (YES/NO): NO